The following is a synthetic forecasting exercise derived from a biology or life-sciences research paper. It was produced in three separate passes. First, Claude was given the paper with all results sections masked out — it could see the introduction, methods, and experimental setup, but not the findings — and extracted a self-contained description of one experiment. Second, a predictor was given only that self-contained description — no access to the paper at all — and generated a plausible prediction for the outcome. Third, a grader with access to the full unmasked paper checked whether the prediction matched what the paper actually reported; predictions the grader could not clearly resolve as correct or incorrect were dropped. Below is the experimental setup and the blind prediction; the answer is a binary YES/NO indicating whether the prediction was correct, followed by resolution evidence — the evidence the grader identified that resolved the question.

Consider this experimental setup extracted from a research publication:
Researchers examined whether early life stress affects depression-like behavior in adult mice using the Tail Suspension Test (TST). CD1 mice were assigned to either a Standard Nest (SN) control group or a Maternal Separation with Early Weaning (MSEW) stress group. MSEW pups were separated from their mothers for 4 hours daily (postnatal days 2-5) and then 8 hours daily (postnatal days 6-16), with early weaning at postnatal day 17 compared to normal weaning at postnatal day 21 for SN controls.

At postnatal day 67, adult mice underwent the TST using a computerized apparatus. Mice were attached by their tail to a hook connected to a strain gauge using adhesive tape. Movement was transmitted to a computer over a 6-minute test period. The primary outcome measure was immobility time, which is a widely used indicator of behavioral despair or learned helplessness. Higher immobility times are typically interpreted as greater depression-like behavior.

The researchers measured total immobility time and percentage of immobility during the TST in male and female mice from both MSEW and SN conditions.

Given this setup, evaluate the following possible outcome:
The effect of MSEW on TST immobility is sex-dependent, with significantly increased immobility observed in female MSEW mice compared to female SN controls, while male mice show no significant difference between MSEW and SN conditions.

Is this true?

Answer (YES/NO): NO